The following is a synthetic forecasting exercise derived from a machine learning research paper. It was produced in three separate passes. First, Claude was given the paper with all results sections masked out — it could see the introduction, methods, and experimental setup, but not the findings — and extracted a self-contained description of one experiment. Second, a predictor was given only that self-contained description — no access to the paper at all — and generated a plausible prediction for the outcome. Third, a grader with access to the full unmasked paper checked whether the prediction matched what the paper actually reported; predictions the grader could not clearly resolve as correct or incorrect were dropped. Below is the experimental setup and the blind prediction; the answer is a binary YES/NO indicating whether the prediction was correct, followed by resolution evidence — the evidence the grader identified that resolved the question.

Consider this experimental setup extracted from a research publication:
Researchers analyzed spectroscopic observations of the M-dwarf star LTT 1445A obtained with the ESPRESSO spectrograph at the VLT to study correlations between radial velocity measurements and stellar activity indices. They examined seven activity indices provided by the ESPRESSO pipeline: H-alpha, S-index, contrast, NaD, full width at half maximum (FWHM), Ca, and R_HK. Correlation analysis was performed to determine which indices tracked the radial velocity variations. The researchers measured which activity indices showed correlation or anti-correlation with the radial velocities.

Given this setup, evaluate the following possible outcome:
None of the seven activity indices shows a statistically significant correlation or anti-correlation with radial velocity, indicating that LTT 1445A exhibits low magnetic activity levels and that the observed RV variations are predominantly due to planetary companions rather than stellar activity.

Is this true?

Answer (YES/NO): NO